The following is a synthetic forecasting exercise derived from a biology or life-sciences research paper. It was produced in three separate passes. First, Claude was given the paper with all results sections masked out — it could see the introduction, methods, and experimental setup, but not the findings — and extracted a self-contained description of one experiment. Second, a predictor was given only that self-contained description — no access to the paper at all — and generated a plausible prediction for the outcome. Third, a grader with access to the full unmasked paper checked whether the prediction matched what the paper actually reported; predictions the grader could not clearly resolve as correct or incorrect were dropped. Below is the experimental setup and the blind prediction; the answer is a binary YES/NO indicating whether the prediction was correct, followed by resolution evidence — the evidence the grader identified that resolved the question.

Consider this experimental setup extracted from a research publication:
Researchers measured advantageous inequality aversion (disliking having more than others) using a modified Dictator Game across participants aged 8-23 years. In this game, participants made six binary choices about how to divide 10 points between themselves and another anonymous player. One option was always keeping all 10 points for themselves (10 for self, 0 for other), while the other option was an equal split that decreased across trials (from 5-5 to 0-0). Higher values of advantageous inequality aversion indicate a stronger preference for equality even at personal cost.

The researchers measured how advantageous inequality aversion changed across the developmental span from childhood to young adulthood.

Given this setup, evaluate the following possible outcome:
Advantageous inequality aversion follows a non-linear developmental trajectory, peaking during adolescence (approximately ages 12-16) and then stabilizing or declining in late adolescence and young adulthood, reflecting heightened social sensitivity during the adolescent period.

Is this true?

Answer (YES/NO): NO